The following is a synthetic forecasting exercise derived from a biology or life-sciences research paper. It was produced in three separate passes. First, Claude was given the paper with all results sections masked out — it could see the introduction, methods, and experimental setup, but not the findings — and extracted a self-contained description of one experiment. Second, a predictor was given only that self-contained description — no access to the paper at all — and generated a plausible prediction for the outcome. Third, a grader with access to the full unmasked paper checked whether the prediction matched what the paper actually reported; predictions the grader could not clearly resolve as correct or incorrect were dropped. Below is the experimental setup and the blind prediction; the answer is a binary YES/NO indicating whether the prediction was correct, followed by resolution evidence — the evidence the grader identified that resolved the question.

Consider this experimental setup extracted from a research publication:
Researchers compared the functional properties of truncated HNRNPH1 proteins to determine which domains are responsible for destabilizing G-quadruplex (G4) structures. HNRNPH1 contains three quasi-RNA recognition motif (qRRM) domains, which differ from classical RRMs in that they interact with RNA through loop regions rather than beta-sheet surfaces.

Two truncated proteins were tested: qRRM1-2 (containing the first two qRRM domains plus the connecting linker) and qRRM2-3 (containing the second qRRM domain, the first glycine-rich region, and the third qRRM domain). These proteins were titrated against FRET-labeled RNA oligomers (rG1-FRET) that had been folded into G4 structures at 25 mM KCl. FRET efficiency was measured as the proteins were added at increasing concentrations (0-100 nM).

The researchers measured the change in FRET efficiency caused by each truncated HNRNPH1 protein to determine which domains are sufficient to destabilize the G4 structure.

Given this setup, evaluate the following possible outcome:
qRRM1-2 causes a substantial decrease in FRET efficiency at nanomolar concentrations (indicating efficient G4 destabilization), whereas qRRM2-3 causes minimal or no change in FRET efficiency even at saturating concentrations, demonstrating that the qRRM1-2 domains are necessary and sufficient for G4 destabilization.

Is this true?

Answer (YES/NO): YES